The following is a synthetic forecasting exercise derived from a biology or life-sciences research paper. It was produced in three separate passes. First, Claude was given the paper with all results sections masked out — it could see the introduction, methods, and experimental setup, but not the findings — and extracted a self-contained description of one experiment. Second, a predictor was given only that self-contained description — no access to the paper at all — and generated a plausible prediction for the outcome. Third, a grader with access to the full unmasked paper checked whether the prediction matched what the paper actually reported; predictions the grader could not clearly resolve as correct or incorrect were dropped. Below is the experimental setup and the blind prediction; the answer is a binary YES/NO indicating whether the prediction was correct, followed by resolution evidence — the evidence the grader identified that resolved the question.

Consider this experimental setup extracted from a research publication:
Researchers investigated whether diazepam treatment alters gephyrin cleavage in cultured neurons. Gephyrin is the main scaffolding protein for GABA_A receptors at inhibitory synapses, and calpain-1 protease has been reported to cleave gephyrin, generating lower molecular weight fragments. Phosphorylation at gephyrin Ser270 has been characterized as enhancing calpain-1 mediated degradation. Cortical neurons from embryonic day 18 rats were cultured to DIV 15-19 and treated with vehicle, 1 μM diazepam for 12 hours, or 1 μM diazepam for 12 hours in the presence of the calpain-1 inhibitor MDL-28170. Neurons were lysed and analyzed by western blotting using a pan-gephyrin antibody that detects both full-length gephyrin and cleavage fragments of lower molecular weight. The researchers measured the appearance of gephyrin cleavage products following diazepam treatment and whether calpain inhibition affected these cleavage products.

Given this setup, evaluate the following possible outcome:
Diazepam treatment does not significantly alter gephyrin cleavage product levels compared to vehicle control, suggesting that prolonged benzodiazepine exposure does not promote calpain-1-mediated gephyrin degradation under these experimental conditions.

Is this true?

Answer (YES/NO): NO